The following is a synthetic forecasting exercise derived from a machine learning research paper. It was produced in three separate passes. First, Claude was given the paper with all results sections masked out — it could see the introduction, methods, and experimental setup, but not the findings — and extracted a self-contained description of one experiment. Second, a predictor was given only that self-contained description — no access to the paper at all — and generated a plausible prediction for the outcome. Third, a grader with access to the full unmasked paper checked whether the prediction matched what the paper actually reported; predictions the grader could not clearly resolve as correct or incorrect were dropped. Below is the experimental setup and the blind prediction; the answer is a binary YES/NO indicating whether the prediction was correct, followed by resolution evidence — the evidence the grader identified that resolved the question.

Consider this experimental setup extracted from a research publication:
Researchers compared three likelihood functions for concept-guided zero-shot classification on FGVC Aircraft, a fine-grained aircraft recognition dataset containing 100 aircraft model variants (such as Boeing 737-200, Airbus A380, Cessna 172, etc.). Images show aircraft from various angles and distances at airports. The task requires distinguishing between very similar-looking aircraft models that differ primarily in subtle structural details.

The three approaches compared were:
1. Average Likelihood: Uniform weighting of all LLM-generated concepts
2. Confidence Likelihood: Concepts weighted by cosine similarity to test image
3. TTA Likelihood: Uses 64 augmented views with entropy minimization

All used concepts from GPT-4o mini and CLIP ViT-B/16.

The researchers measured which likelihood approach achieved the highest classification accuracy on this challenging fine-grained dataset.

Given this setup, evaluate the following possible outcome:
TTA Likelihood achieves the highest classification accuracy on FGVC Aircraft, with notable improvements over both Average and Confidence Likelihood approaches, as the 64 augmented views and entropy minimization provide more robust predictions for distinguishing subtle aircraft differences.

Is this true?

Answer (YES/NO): YES